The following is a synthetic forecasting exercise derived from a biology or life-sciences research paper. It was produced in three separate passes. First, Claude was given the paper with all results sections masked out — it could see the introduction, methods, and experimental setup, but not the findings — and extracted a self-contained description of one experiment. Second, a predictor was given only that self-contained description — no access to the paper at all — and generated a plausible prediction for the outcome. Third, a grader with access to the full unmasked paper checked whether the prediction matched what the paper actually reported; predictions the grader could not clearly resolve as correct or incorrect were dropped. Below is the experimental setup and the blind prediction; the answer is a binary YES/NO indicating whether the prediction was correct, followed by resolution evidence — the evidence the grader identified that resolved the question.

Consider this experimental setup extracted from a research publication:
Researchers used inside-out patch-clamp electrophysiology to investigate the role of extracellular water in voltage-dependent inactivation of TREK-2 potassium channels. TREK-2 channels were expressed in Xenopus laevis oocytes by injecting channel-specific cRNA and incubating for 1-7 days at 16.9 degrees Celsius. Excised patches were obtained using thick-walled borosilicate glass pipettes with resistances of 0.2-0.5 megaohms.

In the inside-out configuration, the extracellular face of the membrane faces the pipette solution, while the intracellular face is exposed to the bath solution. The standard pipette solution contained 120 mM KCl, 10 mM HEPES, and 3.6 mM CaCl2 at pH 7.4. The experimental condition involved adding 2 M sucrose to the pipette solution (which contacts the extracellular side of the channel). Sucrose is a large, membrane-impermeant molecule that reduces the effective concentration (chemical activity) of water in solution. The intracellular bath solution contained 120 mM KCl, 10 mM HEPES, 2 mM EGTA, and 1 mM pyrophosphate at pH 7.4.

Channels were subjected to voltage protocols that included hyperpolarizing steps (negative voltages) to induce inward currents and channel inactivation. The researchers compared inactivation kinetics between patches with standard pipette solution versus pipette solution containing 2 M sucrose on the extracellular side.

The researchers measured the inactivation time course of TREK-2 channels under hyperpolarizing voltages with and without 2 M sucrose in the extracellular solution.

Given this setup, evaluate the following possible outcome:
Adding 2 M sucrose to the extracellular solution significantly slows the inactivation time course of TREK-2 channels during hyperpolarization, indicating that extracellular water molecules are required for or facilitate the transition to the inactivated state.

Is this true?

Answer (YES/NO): YES